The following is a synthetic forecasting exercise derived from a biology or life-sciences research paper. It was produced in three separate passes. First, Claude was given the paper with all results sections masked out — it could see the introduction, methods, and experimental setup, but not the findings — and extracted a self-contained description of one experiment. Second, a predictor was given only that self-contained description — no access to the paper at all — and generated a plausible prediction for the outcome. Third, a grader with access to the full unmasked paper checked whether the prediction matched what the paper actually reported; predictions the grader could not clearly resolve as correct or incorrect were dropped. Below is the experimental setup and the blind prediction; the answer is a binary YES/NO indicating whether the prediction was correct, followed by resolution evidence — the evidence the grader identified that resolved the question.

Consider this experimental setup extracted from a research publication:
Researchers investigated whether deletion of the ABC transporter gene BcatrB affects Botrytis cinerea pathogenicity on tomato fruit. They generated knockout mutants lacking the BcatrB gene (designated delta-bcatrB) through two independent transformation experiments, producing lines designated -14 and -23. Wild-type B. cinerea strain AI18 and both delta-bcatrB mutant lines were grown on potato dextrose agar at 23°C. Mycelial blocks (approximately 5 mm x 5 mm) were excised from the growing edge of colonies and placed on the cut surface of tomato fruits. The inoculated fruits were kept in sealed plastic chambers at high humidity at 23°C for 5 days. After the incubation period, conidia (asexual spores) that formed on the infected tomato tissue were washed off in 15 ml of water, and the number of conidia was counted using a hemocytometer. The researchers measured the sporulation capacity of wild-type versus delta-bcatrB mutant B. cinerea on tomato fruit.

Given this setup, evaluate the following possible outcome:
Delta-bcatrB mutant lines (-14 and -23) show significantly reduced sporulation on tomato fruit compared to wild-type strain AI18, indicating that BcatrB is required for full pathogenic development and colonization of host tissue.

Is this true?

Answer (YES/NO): YES